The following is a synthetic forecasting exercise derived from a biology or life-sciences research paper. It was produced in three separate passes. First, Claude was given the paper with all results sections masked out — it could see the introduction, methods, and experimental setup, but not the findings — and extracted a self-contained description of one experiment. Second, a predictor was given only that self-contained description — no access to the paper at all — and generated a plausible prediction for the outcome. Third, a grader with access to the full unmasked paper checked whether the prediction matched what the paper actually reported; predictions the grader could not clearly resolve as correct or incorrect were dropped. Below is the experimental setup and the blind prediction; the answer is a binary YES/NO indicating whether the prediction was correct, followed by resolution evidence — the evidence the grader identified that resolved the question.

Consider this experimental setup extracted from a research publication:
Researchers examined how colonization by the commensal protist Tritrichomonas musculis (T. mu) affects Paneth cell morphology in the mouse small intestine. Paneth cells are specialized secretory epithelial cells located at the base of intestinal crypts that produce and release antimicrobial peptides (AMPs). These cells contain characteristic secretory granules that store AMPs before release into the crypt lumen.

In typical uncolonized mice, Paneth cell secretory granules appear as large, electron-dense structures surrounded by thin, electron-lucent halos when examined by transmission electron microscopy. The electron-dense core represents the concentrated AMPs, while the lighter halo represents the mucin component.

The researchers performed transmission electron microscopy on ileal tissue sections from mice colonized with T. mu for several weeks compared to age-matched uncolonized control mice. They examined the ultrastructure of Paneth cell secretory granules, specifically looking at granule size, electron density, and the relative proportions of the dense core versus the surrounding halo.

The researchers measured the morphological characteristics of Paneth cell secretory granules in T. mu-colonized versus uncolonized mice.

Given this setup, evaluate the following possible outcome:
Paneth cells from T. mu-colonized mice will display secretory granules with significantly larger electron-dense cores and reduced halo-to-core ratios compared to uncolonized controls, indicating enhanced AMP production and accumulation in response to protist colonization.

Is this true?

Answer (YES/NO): NO